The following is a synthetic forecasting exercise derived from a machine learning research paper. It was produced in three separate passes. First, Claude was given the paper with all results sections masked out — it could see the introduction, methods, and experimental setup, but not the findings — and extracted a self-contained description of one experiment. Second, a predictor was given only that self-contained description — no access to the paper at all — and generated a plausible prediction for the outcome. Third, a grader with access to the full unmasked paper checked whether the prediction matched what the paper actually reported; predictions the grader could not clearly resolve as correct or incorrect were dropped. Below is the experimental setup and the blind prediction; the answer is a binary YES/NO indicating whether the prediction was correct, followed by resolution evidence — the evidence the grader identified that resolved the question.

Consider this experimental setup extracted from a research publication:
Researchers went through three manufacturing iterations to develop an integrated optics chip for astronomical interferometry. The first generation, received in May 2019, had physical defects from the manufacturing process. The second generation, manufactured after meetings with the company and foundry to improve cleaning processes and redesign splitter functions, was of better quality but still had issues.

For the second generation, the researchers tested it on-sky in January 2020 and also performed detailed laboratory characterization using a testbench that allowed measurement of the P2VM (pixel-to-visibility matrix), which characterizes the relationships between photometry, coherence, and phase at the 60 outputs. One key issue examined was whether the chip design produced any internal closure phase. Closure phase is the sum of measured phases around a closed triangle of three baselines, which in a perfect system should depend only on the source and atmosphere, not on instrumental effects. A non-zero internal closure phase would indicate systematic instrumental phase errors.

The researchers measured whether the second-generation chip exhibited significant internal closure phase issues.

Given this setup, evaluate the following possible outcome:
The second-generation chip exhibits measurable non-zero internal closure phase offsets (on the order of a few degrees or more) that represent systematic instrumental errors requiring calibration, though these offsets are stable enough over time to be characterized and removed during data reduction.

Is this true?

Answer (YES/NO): NO